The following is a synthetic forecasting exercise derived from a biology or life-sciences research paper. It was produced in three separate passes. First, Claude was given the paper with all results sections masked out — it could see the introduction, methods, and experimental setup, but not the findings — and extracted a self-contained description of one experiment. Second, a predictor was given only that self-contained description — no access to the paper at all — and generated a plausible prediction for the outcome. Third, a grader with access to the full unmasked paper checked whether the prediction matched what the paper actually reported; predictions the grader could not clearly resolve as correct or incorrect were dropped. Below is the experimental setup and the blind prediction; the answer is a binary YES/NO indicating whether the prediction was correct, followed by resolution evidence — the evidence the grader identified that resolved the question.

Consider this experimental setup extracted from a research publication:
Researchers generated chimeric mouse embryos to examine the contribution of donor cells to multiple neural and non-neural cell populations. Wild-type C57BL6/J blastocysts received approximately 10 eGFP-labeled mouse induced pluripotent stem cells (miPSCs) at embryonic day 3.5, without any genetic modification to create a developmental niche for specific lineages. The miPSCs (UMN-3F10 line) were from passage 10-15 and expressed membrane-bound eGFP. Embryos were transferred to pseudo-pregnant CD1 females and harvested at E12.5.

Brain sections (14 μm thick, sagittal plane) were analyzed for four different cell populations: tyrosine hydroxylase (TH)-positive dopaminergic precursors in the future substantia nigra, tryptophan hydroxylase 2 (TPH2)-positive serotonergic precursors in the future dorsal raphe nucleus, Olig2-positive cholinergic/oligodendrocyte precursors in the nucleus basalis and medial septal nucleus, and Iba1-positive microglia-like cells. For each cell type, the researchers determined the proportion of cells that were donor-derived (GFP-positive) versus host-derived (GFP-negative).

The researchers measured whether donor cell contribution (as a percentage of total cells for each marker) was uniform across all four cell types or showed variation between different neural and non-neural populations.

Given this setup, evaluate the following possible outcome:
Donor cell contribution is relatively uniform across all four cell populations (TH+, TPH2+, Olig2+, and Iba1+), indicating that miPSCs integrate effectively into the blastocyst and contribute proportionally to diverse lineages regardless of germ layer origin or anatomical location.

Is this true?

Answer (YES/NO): NO